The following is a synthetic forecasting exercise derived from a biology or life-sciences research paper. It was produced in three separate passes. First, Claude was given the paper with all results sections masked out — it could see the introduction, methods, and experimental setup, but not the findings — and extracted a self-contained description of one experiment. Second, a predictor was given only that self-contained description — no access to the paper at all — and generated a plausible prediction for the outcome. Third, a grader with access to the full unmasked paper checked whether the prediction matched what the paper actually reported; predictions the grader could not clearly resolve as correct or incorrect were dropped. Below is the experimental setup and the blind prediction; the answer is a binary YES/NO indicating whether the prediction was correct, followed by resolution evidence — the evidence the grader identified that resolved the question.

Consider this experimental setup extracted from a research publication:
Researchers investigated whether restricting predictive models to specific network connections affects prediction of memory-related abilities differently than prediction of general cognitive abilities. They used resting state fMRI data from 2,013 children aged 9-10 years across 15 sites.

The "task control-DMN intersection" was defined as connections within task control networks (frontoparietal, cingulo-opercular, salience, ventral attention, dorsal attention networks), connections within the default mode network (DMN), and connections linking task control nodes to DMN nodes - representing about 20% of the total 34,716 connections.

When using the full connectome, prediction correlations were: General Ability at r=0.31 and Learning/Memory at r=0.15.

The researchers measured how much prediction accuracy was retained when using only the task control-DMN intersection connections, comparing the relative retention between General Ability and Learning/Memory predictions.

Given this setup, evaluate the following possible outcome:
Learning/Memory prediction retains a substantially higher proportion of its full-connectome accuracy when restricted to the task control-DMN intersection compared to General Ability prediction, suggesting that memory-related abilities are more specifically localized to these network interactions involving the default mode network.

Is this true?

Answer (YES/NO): NO